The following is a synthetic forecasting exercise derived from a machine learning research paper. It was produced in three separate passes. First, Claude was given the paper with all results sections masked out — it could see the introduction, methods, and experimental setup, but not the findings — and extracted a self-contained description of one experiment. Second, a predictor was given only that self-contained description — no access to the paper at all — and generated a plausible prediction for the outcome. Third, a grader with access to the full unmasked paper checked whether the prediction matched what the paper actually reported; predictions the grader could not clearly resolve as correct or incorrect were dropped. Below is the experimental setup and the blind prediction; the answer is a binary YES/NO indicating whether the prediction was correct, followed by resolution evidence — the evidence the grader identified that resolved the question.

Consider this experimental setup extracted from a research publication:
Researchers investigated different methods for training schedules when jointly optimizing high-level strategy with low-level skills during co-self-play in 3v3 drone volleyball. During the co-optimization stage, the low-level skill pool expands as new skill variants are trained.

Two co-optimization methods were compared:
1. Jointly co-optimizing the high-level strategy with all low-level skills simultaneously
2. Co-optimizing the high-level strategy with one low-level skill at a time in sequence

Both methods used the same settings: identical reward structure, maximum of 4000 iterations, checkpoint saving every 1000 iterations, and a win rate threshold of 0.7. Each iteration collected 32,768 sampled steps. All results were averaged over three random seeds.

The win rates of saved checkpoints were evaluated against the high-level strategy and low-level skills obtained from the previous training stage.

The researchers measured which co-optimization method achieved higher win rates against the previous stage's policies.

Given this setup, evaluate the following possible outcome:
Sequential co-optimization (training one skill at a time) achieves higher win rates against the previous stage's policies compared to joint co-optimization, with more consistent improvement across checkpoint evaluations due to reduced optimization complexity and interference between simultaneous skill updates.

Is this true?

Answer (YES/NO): YES